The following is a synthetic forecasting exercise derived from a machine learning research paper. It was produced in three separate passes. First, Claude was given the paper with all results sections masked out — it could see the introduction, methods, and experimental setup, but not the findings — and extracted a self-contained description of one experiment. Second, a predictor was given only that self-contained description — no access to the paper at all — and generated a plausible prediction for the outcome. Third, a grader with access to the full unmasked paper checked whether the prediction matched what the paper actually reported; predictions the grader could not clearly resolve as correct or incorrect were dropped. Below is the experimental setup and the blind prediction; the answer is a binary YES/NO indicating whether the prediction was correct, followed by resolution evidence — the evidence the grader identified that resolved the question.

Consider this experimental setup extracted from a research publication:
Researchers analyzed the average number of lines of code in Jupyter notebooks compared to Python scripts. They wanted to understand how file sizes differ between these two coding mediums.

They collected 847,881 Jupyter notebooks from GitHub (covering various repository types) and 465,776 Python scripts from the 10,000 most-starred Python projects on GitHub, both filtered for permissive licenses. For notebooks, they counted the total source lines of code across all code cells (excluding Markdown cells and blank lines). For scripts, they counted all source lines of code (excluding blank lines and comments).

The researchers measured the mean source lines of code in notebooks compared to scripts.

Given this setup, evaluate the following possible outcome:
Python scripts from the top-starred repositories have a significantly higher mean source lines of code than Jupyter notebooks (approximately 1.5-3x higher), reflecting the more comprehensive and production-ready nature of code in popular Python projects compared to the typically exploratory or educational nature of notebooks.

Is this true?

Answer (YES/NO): NO